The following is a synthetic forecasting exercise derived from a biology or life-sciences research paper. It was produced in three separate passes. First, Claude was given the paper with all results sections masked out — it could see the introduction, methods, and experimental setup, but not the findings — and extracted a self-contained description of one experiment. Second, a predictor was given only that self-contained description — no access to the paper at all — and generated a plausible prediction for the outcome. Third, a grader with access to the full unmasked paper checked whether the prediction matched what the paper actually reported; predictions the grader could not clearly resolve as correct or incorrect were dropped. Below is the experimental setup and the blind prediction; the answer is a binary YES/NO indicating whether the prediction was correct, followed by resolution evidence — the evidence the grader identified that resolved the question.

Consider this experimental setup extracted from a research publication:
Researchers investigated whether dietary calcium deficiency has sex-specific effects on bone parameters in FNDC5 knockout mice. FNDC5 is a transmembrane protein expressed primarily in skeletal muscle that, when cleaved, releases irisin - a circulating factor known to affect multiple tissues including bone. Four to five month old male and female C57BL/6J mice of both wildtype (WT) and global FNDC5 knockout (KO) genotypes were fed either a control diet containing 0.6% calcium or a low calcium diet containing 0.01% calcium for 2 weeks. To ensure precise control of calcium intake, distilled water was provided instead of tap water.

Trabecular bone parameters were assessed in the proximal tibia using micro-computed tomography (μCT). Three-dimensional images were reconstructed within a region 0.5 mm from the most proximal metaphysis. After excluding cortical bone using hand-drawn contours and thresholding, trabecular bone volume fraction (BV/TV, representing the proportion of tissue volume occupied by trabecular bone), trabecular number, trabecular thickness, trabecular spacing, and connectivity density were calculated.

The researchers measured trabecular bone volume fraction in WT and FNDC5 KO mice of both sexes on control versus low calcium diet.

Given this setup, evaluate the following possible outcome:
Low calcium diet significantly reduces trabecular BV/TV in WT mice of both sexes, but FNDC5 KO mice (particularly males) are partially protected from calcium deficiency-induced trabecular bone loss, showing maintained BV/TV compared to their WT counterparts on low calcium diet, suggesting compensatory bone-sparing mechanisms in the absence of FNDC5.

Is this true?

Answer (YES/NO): NO